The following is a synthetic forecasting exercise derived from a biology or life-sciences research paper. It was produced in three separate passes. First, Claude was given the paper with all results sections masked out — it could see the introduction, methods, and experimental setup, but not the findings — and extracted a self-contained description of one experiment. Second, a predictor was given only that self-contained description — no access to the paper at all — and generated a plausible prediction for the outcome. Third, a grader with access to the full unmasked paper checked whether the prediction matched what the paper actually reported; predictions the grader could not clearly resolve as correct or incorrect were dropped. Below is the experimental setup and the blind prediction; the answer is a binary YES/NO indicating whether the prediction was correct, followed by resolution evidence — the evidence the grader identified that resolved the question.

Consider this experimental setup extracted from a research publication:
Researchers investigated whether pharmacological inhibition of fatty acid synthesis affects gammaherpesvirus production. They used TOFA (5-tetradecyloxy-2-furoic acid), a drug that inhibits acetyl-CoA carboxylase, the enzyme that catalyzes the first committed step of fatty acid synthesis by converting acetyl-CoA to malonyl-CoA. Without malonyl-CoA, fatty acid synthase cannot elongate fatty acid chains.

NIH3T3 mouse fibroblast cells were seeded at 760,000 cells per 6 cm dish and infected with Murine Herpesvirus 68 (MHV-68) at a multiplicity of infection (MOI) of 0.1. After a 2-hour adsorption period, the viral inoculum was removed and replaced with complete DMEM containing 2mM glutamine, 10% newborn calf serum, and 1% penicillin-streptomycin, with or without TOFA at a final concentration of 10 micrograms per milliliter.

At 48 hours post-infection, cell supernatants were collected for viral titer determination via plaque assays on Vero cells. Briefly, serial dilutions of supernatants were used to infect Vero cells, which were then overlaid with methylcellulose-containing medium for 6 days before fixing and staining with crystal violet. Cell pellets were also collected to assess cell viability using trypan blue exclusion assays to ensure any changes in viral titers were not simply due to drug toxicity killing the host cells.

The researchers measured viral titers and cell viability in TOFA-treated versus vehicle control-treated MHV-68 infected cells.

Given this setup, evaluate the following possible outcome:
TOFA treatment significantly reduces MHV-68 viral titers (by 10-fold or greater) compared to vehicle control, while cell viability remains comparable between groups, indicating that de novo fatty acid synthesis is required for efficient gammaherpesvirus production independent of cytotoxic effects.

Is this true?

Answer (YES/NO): YES